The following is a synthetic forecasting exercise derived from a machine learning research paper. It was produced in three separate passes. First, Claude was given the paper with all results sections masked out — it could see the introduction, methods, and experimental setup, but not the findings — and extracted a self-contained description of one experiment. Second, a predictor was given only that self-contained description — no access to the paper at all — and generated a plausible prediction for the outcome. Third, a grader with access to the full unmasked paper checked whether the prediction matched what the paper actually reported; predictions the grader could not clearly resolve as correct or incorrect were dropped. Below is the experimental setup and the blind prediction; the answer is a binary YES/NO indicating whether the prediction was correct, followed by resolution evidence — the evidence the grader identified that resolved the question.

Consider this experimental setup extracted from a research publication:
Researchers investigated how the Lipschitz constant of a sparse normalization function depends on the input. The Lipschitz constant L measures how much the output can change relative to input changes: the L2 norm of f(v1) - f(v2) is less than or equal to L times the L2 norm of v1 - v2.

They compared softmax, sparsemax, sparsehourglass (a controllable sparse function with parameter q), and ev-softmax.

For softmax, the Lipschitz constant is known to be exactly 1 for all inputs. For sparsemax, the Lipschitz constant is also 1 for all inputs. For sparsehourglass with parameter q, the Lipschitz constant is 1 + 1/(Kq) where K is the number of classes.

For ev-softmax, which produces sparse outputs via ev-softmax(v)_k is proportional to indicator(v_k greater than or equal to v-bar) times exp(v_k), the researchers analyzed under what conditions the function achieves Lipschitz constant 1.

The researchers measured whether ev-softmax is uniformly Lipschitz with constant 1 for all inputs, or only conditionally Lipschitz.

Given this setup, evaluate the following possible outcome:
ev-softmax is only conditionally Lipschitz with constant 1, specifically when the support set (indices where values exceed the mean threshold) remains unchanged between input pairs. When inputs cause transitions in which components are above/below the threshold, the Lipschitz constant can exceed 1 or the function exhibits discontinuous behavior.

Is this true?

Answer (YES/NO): NO